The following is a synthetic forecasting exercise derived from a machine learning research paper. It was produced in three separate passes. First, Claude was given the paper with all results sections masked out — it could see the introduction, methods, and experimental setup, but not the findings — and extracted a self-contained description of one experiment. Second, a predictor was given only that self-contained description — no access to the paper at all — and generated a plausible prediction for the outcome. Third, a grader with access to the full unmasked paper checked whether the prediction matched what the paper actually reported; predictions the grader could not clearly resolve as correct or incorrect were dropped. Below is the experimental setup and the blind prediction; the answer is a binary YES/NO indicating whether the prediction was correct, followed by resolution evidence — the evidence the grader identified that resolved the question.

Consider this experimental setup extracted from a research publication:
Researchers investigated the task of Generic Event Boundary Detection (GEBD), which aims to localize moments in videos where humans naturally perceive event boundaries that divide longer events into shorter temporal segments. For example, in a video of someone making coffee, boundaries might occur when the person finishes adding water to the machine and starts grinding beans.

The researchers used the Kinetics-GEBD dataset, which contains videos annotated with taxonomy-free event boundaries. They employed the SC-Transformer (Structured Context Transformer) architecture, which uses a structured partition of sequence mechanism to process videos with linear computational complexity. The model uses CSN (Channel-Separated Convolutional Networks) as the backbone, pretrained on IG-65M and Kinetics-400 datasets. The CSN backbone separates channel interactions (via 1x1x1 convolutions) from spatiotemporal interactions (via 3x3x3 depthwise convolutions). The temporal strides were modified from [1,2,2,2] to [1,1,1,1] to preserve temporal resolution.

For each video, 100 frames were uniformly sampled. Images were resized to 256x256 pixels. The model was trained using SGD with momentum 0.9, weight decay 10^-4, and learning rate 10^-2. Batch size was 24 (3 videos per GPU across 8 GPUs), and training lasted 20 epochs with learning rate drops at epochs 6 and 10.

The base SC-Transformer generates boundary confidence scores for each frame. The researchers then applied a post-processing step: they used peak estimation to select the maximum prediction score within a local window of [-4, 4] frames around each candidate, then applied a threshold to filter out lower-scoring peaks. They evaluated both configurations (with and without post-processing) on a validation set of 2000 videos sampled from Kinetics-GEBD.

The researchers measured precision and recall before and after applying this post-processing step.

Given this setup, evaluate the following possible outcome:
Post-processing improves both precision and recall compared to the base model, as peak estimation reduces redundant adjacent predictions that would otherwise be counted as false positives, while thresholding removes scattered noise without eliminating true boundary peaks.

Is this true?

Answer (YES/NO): NO